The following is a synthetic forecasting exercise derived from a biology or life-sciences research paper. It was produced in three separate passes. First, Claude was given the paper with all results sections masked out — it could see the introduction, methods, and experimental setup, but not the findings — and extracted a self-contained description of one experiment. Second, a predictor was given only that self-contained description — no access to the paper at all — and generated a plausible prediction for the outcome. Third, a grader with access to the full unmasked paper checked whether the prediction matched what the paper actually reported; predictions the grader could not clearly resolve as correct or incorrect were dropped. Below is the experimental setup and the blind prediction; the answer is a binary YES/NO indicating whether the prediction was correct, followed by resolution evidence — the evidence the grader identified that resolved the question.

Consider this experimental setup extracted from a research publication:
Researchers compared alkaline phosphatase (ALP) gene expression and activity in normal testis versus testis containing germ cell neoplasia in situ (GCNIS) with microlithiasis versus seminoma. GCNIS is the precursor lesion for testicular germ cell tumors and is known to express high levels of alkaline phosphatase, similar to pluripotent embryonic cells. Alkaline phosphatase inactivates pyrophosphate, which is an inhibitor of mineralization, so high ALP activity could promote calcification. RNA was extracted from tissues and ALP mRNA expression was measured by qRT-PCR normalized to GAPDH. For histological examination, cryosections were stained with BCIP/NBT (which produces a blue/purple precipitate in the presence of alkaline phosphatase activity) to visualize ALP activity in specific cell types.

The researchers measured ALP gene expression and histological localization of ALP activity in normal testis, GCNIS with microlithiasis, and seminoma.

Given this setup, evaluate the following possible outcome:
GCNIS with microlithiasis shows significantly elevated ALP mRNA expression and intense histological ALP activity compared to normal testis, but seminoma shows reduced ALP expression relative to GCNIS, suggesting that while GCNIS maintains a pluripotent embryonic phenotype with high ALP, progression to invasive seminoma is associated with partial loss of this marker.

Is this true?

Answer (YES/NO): NO